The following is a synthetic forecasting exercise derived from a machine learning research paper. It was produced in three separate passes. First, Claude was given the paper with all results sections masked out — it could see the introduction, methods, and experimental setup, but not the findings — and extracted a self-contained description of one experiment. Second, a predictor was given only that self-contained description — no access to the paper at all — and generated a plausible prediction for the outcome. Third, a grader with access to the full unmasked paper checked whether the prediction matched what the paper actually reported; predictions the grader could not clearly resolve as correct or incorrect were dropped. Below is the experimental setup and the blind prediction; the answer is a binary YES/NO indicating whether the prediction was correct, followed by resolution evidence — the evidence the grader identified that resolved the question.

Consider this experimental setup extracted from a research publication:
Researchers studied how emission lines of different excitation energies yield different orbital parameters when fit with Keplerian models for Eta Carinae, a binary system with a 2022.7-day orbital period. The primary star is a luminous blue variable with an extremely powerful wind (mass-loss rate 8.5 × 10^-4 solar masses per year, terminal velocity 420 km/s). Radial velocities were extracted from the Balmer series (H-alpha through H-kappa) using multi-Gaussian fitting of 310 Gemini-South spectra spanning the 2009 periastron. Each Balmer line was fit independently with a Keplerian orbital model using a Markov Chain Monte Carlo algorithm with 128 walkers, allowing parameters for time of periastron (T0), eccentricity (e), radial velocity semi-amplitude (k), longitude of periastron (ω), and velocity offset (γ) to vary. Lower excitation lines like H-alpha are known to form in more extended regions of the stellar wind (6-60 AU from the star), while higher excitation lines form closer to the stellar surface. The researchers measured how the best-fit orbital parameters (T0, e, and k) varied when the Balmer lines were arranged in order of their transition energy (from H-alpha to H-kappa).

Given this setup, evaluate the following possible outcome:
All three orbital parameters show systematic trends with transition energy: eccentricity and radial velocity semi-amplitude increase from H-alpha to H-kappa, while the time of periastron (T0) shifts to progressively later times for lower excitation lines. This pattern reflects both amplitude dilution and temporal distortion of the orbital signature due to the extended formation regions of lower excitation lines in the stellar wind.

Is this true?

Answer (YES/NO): NO